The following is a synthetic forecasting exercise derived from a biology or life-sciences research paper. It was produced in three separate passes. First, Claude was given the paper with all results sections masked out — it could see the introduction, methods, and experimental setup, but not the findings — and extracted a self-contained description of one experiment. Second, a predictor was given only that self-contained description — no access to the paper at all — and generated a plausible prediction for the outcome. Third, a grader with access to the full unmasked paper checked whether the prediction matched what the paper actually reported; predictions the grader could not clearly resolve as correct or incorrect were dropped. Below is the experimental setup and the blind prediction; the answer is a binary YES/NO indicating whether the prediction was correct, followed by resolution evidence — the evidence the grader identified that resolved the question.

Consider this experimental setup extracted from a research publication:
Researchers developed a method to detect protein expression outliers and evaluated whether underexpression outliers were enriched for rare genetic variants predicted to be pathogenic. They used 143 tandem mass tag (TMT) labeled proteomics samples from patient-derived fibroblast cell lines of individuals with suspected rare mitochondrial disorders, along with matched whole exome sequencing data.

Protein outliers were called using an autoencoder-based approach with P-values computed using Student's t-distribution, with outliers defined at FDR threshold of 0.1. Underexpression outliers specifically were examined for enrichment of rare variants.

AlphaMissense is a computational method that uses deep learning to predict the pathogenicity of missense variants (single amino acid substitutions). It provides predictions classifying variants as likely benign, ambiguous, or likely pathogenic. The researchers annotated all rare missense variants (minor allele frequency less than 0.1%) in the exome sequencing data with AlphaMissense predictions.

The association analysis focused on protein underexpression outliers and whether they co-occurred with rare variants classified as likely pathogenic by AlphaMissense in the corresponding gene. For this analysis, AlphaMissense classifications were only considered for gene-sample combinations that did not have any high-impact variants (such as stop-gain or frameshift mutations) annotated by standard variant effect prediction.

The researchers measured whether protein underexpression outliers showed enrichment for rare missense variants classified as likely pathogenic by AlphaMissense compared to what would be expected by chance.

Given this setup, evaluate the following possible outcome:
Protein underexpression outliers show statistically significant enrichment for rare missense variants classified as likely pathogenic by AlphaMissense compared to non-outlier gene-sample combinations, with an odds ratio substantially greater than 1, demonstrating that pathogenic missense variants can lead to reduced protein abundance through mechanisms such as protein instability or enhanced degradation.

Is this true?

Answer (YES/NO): YES